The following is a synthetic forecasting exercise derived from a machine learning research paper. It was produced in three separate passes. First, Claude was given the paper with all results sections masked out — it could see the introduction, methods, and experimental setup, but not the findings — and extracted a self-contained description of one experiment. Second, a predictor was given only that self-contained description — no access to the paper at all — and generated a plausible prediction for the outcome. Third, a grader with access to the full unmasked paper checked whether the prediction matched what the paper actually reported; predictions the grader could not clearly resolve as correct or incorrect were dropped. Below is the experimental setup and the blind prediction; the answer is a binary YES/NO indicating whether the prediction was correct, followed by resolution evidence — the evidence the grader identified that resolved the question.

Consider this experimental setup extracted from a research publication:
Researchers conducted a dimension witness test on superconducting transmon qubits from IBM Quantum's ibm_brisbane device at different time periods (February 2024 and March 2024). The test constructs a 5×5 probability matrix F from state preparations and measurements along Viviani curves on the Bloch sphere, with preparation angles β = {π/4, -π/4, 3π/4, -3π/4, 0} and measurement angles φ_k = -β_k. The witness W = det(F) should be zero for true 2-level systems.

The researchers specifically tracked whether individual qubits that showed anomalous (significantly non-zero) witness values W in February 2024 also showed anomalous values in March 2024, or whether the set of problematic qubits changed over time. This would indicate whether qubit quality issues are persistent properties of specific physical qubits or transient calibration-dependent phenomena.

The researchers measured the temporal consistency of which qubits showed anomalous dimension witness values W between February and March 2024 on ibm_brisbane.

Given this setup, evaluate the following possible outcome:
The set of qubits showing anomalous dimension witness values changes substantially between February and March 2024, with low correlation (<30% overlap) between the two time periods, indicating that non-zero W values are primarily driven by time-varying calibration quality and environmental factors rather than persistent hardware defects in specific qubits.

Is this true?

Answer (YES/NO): YES